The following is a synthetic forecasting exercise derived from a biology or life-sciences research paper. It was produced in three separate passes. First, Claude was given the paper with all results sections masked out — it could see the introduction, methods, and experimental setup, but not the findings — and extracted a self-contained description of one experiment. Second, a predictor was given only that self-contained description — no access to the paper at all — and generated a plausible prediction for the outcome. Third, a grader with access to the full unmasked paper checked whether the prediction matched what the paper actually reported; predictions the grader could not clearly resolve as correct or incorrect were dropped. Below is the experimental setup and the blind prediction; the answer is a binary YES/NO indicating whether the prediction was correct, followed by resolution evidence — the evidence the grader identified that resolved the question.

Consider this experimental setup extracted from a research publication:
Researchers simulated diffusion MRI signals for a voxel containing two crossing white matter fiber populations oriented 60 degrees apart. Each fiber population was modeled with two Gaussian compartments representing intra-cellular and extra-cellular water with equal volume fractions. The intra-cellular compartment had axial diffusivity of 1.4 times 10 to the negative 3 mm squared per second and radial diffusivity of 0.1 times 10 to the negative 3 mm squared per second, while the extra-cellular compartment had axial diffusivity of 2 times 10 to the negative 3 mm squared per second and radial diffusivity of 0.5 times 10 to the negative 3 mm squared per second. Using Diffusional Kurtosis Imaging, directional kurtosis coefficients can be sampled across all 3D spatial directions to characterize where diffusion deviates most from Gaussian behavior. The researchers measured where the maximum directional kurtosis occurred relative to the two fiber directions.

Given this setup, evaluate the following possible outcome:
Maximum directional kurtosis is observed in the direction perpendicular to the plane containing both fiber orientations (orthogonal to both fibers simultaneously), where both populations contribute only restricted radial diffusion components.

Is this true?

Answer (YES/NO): NO